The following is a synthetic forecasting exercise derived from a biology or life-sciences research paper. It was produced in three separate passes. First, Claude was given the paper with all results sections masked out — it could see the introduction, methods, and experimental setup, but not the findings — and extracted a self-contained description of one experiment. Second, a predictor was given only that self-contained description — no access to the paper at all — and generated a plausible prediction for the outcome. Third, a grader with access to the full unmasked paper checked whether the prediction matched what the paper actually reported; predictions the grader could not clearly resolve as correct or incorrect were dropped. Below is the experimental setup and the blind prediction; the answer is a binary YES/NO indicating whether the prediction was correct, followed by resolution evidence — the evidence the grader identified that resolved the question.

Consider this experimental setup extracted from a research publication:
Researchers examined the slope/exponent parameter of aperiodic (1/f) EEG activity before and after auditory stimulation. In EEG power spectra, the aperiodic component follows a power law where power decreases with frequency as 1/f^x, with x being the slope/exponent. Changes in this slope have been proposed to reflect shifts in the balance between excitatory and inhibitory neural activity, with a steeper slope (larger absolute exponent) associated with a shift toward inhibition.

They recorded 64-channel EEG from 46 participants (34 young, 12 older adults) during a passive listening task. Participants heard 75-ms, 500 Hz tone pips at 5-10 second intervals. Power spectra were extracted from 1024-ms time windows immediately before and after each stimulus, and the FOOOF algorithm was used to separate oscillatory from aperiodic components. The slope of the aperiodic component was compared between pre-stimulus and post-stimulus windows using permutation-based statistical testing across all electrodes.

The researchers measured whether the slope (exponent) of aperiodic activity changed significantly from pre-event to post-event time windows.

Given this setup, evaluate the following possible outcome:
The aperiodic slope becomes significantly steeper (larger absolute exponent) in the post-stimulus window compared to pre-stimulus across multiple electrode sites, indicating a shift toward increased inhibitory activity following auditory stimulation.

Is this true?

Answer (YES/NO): NO